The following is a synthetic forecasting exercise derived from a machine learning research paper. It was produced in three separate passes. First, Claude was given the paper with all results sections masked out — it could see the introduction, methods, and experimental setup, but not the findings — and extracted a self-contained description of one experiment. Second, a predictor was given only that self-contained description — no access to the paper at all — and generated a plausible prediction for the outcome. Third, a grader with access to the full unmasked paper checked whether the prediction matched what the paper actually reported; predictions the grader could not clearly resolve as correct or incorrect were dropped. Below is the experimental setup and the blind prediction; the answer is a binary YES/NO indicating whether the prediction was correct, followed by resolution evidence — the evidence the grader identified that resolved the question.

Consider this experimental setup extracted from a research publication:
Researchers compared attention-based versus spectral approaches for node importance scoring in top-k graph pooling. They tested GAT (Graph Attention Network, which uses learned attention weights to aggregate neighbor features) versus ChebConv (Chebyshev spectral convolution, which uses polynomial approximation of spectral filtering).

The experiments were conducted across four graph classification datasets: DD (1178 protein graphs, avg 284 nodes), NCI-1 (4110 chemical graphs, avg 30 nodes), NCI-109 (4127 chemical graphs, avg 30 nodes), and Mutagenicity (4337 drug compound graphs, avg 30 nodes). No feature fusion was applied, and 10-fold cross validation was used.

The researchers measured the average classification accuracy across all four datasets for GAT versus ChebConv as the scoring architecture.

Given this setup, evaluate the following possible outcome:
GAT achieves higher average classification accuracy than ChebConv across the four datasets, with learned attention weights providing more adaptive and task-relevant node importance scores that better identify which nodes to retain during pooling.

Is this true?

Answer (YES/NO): NO